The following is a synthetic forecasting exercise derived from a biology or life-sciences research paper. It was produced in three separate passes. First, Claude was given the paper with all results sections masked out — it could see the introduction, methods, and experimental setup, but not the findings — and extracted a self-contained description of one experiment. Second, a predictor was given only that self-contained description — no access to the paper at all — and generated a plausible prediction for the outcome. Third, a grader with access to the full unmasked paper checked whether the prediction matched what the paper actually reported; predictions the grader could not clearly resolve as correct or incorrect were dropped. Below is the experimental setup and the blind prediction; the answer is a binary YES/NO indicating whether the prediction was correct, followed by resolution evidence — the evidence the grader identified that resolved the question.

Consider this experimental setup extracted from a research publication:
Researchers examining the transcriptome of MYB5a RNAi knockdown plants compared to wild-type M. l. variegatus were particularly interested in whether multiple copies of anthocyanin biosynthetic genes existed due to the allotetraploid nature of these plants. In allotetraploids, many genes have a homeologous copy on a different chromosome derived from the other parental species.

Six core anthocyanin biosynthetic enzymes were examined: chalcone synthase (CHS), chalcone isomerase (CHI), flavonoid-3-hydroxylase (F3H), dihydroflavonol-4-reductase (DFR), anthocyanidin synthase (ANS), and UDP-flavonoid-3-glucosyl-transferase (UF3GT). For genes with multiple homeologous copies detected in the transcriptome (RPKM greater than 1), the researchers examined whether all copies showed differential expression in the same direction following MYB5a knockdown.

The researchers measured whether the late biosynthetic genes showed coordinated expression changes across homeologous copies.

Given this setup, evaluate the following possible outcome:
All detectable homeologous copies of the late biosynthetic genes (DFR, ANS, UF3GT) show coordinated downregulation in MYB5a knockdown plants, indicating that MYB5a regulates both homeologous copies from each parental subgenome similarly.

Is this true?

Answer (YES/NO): YES